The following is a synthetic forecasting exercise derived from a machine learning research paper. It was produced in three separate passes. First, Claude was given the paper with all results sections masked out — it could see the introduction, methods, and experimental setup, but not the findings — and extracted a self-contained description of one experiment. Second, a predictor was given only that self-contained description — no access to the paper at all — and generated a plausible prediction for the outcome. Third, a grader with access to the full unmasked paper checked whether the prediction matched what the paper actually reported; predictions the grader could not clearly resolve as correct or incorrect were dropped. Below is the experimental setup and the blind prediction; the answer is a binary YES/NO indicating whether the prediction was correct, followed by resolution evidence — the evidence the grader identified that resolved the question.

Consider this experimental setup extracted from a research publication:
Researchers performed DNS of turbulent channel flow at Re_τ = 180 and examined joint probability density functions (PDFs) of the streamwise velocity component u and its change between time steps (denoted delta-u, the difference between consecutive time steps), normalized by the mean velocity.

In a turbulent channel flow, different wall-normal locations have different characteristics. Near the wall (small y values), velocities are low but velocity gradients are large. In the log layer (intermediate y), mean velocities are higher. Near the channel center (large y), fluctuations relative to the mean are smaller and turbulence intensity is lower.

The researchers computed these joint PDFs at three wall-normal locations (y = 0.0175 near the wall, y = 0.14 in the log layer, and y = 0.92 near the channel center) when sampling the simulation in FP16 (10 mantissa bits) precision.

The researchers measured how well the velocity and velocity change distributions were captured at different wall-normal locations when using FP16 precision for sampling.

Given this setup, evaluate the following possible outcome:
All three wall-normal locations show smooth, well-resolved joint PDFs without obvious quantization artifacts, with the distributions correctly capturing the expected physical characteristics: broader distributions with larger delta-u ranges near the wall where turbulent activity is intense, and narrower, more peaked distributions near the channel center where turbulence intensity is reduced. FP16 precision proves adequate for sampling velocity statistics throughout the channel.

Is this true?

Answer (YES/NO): NO